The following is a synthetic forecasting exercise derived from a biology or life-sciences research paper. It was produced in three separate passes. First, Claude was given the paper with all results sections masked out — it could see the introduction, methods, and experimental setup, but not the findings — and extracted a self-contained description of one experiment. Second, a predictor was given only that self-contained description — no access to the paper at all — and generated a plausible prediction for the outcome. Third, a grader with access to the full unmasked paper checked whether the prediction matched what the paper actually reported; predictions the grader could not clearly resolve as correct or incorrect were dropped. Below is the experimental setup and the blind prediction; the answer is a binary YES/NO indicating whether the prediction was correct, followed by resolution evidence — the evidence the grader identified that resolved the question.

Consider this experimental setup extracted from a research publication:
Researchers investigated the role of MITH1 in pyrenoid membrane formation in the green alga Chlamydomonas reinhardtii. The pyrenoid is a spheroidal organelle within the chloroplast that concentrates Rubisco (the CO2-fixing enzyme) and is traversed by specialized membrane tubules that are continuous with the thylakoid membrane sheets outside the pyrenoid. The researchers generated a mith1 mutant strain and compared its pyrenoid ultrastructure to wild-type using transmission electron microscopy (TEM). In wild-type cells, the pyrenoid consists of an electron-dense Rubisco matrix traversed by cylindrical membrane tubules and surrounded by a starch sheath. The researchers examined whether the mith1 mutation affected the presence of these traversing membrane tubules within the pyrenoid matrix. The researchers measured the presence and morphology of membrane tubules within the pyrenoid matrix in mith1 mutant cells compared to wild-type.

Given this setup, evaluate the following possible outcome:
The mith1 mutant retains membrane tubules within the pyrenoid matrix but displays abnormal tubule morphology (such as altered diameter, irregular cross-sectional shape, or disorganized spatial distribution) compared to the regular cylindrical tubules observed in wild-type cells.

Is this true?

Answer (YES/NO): NO